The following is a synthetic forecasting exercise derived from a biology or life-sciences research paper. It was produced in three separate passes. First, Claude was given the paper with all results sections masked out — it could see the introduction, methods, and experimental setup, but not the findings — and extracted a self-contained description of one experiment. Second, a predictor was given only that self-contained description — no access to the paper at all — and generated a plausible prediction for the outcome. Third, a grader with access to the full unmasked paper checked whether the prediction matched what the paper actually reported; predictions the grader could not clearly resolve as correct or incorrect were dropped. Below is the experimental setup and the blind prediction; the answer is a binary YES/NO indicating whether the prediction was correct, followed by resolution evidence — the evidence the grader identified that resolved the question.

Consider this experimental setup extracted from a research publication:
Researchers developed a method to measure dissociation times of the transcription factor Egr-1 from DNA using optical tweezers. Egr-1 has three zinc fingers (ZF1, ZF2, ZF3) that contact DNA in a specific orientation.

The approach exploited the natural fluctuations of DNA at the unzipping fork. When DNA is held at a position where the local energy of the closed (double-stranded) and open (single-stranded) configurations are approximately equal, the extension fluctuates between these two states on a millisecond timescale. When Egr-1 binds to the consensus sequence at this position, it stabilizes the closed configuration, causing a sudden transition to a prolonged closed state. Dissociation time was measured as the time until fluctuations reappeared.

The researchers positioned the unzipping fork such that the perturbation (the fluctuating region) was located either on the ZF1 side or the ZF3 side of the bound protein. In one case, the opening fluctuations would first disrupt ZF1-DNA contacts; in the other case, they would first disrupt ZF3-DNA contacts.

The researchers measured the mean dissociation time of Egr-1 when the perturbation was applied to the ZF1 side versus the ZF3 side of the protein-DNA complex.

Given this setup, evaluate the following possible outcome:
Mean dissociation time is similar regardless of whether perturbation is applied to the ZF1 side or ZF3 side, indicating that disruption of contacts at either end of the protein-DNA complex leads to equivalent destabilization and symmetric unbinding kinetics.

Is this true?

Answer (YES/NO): NO